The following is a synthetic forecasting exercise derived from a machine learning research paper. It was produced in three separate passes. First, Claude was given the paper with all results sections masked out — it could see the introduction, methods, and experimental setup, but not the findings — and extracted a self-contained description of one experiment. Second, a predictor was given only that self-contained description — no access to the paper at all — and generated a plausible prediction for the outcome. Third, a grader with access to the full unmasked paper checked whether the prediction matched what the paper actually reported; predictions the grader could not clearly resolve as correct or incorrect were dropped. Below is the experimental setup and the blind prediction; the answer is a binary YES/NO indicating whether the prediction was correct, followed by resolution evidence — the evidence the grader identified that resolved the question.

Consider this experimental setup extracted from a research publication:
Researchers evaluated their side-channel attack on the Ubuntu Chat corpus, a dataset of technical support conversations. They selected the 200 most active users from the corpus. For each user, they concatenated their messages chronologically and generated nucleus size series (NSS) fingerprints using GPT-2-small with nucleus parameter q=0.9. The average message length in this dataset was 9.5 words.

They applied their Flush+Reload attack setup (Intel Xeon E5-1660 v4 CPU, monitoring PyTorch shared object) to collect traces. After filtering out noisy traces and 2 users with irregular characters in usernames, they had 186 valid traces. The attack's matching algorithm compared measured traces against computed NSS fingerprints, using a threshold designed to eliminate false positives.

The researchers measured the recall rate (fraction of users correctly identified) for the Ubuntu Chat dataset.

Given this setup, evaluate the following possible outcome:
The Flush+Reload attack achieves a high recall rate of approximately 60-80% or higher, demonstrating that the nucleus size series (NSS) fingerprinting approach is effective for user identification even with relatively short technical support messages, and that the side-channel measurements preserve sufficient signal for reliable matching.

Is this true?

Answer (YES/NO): YES